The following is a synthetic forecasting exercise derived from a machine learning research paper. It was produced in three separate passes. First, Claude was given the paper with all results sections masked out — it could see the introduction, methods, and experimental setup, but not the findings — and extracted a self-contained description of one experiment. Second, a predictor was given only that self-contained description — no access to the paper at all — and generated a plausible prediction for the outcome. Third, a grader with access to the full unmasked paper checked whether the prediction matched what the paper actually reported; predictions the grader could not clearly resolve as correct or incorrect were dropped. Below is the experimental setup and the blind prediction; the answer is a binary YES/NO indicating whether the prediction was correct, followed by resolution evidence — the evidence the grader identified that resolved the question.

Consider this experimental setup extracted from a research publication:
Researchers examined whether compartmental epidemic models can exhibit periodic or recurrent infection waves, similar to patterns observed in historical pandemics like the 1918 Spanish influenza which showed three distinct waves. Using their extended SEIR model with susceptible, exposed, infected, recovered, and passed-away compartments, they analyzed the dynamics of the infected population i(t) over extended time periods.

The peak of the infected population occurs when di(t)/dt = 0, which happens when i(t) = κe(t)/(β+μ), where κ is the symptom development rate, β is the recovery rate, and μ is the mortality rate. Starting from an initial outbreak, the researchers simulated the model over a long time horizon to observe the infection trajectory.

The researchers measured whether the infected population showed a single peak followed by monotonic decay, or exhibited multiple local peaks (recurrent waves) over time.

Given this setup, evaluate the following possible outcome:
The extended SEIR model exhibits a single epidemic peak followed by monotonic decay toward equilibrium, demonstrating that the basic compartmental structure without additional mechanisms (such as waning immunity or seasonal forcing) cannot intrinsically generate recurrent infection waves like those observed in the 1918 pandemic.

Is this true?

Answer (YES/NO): YES